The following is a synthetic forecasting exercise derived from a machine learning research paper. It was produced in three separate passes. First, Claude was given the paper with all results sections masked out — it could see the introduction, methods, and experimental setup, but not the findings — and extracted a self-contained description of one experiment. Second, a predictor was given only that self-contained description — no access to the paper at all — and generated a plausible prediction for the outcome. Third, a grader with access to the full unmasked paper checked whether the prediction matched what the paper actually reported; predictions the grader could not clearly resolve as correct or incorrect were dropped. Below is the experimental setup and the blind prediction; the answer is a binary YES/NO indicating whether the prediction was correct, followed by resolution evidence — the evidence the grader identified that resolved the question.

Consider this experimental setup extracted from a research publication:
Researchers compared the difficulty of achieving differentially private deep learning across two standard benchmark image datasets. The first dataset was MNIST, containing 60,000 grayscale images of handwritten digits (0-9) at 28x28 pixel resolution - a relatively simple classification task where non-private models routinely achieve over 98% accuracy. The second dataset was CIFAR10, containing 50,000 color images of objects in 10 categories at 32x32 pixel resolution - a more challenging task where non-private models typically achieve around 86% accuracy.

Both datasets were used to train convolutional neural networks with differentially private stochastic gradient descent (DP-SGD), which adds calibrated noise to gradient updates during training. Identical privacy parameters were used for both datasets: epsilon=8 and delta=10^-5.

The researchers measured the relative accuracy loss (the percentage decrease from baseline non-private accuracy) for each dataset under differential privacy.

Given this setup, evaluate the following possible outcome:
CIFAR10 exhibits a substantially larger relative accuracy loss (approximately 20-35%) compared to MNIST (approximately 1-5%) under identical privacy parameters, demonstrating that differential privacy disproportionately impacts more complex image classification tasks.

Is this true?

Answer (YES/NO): NO